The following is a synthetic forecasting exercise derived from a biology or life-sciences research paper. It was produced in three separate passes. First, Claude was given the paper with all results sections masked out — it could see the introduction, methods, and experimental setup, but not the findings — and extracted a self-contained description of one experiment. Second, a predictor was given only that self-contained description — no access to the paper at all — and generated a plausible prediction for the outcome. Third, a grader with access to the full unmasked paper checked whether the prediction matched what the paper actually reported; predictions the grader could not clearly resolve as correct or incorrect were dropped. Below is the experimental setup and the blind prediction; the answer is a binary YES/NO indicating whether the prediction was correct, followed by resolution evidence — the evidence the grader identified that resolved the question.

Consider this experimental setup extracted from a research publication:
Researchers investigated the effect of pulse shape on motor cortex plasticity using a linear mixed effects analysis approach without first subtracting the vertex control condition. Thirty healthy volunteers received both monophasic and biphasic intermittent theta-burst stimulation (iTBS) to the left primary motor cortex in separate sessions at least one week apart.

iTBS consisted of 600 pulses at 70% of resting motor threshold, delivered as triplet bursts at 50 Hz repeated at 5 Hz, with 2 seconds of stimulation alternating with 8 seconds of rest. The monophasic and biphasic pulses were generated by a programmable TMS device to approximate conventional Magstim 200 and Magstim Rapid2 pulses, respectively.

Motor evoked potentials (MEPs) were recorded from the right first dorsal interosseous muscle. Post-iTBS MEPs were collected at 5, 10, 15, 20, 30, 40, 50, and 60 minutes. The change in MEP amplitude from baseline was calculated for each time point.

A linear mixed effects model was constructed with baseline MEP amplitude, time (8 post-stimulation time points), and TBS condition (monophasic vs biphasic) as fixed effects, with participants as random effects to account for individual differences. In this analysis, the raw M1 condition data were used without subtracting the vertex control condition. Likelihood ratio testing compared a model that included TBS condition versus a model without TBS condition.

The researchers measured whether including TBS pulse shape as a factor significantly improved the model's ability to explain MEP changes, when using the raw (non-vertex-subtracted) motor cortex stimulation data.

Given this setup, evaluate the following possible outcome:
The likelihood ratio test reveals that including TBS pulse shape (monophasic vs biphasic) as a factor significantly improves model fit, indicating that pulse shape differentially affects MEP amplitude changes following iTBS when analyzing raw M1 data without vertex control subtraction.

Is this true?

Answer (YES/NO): YES